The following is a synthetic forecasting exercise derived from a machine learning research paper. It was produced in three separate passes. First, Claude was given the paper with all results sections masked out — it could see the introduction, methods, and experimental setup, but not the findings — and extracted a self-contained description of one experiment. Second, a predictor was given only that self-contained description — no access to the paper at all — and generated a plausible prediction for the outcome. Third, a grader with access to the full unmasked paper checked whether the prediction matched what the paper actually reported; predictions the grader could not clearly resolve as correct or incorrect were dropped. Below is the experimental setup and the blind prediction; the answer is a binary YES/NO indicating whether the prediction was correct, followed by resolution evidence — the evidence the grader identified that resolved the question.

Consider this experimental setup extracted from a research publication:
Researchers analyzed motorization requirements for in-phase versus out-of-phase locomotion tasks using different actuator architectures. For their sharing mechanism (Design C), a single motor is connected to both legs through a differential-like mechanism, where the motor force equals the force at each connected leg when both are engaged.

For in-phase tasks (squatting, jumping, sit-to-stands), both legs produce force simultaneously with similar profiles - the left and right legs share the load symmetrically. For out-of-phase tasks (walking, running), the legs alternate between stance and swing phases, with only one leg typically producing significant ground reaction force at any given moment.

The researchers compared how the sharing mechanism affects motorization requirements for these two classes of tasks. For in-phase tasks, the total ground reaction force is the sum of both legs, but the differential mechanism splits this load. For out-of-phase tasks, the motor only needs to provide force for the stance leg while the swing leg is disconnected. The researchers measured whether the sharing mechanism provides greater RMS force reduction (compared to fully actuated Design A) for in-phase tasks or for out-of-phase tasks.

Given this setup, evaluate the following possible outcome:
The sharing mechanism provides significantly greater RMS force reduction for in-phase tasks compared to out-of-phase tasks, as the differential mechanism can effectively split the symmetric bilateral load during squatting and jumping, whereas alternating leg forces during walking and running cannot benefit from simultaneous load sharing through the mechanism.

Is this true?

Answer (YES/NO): YES